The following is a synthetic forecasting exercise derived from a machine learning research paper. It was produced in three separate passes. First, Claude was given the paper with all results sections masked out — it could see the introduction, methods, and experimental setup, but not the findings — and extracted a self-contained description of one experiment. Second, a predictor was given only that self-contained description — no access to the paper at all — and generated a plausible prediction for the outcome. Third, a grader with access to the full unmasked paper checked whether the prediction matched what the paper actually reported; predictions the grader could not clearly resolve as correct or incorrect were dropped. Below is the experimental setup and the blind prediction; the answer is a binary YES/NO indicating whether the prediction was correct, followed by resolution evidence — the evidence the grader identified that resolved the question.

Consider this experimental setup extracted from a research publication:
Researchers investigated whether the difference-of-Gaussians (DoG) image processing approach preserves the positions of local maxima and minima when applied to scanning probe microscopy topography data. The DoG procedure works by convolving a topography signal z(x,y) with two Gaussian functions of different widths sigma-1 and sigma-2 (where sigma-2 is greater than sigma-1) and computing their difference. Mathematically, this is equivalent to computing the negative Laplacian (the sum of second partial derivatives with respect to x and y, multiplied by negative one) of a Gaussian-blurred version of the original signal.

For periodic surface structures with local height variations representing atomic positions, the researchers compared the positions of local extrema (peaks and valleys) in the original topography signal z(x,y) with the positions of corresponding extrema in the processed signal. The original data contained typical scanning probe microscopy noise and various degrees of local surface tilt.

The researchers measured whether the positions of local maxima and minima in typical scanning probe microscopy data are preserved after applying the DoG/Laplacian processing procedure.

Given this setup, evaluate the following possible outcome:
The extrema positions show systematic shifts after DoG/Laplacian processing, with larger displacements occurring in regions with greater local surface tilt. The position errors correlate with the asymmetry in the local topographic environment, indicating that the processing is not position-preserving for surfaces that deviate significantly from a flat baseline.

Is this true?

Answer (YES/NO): NO